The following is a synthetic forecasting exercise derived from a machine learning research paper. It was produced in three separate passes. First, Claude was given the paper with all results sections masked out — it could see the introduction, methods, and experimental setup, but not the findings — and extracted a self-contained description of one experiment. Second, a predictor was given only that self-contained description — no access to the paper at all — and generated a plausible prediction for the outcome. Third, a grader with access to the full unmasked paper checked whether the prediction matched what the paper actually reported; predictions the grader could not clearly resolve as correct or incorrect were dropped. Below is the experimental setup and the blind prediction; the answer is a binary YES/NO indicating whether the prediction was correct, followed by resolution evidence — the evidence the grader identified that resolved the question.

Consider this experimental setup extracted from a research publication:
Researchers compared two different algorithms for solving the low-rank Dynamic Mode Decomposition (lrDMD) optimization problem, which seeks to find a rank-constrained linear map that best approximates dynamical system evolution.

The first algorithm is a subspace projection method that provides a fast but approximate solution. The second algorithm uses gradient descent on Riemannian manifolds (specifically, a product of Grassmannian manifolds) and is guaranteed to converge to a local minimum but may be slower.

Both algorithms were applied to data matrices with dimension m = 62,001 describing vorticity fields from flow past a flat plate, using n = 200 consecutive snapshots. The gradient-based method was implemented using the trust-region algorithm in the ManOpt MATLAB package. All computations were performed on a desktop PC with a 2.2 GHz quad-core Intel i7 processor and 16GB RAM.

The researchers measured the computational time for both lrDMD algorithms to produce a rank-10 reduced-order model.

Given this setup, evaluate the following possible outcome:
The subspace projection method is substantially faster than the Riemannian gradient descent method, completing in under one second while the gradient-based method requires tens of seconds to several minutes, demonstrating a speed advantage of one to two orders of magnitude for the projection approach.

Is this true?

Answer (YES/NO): NO